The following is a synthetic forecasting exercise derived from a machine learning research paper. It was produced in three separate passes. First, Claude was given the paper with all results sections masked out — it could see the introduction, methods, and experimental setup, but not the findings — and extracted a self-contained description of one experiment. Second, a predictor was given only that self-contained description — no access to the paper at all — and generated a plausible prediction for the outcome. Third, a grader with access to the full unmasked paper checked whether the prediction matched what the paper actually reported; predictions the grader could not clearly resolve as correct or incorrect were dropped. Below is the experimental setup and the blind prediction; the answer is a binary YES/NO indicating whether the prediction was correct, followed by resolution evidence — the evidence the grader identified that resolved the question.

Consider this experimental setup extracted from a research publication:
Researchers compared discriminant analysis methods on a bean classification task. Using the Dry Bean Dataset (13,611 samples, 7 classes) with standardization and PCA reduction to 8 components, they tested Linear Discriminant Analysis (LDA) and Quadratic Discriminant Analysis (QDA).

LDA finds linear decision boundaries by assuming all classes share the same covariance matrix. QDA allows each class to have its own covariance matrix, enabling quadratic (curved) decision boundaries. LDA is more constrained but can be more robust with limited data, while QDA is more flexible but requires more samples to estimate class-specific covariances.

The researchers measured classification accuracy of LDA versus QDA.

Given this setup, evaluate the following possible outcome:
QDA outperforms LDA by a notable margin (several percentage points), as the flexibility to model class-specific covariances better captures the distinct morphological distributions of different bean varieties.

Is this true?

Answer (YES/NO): NO